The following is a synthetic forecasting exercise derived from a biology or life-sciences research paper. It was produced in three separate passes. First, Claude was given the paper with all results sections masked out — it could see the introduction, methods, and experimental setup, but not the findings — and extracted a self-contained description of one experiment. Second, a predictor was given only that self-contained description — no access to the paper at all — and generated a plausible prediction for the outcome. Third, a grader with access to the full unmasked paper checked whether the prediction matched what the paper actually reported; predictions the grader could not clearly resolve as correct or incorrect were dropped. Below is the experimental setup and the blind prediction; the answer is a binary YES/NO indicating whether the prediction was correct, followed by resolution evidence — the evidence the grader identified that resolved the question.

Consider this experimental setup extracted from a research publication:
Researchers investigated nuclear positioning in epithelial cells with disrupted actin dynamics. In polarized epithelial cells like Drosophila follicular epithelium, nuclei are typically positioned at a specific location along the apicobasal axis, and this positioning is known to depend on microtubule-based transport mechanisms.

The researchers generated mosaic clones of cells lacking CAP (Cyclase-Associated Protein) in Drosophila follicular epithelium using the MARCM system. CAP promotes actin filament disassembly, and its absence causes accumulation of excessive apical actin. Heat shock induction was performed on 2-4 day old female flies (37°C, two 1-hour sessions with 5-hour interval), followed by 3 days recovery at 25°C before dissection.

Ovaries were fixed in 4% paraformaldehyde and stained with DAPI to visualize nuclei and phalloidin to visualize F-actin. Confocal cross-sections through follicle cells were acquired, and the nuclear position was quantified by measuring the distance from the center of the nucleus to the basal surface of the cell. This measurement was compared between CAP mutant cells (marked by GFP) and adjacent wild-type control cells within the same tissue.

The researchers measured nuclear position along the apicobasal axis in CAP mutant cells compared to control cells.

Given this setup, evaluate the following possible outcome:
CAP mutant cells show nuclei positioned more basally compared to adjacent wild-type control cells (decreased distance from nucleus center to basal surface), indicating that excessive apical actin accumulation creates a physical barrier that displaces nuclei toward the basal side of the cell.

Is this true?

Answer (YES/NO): NO